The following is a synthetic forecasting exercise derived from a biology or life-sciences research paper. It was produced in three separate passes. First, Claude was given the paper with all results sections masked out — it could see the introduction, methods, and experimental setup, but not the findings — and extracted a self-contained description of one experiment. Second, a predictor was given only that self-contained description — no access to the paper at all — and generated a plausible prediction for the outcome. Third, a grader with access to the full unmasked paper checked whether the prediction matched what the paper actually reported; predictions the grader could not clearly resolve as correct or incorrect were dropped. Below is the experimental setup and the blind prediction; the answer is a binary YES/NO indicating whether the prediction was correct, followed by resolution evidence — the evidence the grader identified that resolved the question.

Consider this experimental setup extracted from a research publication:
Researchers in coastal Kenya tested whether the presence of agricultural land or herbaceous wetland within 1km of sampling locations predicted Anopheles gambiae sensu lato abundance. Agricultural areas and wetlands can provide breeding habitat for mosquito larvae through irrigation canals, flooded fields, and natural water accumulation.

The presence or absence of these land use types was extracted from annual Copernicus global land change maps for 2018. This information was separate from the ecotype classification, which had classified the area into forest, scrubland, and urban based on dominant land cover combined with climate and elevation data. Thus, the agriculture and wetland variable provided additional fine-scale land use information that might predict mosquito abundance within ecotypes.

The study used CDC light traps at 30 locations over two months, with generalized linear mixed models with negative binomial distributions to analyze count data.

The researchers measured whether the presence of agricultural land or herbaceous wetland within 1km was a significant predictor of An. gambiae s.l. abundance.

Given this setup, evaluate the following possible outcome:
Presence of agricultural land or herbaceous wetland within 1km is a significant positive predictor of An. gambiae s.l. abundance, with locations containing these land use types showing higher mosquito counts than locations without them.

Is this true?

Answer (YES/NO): YES